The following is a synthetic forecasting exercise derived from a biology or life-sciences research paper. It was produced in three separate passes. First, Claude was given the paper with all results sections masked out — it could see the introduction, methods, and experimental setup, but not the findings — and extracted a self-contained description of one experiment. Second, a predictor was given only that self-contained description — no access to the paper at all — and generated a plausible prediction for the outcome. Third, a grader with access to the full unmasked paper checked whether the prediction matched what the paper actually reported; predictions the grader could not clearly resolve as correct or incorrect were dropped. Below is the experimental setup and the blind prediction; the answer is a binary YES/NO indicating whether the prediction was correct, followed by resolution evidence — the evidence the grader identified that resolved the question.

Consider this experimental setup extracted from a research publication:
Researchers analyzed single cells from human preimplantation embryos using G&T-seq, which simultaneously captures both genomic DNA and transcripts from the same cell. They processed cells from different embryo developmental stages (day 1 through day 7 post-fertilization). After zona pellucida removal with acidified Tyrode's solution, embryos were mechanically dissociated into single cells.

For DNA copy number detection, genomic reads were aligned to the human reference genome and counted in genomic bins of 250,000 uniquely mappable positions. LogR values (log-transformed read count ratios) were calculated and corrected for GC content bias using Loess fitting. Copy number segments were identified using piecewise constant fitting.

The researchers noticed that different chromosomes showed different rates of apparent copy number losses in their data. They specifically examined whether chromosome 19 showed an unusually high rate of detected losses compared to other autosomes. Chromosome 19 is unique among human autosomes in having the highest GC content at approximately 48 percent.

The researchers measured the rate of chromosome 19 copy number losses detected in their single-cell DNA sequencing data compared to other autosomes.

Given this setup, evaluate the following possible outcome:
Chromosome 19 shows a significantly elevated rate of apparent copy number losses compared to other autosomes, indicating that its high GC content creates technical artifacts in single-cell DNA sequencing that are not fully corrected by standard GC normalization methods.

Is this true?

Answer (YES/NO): YES